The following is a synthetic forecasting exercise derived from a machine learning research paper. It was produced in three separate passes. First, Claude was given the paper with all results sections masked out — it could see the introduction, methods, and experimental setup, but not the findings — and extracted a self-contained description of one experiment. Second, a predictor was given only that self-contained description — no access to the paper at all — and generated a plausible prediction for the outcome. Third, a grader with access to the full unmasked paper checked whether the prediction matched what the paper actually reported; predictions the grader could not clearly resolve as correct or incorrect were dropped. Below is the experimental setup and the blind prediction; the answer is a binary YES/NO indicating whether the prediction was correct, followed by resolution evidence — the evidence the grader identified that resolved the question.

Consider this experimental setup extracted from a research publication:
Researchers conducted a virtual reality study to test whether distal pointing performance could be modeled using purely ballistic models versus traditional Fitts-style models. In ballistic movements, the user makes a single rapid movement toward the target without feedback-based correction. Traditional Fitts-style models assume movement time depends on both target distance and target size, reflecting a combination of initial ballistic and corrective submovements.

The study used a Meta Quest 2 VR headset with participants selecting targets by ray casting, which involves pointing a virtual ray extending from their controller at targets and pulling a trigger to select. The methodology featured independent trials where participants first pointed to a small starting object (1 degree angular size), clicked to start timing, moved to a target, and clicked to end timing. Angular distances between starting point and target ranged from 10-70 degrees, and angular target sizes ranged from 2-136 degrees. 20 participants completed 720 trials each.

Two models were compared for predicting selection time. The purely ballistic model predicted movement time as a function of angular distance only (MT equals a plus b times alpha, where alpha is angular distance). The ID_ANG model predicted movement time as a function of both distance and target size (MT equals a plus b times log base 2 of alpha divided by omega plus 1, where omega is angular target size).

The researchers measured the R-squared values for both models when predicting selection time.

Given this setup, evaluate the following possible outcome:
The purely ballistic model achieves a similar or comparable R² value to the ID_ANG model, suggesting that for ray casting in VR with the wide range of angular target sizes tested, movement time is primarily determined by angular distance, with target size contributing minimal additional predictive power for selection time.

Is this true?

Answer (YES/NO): NO